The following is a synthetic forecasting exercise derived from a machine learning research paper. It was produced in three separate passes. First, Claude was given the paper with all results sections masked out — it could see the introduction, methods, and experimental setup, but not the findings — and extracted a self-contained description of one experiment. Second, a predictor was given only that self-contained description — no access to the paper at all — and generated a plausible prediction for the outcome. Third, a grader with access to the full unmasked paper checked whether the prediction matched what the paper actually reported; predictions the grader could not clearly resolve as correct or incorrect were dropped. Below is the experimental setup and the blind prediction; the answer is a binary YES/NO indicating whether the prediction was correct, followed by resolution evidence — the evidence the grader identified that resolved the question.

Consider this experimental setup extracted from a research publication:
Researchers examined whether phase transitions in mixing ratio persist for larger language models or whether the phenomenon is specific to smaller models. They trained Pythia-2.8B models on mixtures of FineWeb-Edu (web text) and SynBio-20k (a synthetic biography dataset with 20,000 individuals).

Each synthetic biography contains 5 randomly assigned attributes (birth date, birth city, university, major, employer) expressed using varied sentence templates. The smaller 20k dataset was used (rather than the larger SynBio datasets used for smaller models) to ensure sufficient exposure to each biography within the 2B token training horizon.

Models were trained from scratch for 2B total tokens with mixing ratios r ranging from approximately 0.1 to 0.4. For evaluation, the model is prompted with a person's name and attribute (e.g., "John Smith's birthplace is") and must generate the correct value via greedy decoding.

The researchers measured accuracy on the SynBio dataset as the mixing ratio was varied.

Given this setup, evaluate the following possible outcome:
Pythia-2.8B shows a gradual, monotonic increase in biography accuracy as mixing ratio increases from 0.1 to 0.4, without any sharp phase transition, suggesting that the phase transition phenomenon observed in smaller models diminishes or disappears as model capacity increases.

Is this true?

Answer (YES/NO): NO